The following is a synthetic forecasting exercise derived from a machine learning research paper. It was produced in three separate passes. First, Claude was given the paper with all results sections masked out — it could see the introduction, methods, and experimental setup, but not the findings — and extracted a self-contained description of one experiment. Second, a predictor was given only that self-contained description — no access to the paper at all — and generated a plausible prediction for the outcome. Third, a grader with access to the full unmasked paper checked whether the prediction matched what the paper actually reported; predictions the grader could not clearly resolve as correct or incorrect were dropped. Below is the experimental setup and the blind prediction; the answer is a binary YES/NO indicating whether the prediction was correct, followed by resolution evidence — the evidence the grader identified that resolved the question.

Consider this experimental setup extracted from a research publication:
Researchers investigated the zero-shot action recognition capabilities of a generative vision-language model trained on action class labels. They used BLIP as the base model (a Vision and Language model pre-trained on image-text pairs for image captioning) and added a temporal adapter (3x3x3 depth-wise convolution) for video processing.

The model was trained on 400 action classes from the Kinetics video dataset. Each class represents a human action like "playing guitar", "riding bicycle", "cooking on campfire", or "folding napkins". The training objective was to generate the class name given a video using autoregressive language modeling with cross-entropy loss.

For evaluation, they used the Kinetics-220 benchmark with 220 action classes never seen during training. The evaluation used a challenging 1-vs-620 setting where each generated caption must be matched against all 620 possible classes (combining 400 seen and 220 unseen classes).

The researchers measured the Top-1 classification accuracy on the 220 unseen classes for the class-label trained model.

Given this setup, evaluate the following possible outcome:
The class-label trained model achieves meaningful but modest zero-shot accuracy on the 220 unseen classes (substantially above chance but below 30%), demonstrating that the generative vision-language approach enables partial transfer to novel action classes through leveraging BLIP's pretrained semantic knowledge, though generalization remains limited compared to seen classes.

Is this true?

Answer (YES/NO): NO